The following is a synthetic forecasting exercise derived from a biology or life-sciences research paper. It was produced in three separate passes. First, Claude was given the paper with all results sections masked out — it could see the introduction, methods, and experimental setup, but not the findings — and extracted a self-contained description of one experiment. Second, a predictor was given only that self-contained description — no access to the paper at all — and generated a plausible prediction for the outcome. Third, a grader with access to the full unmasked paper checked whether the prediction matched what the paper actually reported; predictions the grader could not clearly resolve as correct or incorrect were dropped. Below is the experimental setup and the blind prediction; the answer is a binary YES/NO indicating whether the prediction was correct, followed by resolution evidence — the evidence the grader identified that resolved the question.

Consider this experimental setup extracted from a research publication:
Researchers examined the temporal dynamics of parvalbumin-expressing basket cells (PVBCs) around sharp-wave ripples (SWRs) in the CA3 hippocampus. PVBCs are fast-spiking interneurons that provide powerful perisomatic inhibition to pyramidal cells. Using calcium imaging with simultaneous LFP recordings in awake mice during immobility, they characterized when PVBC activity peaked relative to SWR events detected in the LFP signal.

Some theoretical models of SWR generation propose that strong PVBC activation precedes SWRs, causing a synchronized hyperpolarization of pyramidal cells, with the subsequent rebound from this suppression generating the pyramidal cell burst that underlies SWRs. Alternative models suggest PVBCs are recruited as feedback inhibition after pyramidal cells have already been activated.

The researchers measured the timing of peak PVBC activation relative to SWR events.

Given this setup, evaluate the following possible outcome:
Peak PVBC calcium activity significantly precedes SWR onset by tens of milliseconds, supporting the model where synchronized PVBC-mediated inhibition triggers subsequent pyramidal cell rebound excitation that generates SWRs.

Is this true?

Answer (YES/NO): NO